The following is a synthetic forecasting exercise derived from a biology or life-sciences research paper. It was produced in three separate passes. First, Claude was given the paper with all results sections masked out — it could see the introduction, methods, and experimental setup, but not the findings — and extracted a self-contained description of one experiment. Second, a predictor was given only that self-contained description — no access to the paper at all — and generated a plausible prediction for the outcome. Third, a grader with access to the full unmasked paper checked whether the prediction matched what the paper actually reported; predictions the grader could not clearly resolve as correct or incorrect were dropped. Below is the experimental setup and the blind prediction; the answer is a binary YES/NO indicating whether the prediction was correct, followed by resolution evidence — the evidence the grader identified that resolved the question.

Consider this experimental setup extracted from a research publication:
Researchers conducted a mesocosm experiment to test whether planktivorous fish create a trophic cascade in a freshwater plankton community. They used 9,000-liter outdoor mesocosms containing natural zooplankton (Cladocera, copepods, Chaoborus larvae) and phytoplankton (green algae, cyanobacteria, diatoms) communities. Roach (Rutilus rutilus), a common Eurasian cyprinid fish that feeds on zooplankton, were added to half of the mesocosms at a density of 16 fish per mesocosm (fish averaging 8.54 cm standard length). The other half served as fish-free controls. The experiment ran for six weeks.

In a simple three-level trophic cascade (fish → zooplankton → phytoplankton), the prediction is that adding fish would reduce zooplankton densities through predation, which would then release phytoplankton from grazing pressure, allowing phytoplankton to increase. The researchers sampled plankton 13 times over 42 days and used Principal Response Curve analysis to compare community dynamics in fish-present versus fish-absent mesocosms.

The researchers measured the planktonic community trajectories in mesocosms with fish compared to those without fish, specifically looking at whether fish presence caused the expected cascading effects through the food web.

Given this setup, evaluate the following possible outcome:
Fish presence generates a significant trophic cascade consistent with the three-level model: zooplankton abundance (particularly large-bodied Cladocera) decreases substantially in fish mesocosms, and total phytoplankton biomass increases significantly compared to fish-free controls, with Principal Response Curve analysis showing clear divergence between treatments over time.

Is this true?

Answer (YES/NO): NO